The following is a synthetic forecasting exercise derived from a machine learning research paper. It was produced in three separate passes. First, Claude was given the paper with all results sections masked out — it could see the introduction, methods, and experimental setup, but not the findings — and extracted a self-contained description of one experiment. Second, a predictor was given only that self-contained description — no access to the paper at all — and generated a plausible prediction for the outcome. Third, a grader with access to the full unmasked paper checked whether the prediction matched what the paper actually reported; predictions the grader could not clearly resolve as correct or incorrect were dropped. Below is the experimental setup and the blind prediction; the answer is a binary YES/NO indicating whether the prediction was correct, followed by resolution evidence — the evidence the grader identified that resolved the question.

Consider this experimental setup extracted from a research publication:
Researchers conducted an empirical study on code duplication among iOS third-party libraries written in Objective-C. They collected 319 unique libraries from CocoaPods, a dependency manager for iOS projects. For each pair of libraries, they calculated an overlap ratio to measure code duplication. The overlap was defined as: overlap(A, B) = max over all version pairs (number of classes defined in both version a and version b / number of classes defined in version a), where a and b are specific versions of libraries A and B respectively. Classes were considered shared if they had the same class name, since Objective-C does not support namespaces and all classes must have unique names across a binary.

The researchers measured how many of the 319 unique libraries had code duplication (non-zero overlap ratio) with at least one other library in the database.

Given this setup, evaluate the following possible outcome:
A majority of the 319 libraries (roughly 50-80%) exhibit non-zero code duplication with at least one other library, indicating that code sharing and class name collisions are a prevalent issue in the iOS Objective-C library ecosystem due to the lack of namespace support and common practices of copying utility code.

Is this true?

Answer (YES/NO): NO